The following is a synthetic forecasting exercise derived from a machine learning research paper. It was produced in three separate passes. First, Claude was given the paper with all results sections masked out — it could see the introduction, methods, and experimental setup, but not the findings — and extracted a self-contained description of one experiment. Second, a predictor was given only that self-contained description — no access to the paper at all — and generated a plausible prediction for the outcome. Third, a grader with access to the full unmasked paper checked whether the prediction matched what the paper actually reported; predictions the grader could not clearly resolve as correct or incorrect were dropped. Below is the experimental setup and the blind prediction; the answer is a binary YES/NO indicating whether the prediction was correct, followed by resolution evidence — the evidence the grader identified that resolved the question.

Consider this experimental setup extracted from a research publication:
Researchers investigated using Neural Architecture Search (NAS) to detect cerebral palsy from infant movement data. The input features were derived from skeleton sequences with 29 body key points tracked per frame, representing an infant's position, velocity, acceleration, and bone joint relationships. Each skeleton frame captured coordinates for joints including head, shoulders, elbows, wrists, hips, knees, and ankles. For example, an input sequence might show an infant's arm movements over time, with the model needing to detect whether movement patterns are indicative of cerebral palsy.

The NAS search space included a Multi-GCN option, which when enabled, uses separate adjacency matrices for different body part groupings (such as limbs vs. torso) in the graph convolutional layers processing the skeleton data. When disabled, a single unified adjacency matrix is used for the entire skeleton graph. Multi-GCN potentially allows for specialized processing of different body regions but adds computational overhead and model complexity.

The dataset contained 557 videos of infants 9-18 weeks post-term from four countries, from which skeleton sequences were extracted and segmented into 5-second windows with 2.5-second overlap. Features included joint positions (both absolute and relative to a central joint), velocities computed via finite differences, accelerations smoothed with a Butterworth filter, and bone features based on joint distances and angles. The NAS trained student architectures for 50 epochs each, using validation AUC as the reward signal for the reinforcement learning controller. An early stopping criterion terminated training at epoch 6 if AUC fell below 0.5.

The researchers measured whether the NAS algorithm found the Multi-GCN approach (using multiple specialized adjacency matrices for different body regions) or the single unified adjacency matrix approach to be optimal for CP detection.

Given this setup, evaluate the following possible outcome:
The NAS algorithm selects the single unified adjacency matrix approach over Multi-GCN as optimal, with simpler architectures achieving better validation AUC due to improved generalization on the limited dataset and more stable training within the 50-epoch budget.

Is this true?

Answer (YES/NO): YES